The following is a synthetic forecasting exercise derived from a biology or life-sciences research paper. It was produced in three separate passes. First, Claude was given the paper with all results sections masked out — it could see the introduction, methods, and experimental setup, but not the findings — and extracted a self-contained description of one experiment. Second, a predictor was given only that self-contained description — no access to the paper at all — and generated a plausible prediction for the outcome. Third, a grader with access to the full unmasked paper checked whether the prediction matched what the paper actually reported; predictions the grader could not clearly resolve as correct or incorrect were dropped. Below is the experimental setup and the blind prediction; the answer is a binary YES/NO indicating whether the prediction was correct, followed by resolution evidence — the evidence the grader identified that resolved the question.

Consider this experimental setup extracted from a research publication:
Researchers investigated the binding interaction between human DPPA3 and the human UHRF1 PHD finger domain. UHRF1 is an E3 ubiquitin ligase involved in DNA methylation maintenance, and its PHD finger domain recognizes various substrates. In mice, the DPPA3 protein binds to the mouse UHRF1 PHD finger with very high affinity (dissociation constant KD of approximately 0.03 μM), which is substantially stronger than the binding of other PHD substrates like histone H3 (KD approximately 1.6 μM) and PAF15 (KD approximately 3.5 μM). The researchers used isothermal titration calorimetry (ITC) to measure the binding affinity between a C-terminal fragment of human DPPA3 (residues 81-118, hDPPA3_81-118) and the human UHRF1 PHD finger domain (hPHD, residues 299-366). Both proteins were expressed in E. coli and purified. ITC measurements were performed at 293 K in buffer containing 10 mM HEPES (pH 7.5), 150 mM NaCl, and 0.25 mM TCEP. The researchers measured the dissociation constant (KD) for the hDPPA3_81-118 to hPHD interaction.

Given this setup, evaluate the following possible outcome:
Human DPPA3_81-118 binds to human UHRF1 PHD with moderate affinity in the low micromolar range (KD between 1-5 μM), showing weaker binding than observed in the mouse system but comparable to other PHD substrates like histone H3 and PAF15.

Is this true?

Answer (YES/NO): NO